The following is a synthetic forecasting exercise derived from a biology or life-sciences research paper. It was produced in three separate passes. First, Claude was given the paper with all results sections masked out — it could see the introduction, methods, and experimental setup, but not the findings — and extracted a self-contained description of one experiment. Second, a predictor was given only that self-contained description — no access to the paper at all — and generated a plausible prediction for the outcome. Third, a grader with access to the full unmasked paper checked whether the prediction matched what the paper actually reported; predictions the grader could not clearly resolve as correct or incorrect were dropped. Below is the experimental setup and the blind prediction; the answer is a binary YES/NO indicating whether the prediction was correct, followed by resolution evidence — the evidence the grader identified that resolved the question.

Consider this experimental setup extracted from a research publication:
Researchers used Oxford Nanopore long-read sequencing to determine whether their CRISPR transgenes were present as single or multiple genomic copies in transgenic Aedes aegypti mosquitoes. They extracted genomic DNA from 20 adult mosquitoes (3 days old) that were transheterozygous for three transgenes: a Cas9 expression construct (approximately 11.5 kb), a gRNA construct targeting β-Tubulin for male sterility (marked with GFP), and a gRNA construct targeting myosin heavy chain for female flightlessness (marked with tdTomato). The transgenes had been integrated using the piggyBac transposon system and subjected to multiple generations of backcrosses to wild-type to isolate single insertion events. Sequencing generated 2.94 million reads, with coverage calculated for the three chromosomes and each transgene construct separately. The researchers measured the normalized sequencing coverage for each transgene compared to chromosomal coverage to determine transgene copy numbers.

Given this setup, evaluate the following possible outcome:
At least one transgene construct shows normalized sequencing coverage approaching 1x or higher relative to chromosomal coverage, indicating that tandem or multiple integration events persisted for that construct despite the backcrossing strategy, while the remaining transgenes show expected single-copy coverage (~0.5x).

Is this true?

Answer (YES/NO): NO